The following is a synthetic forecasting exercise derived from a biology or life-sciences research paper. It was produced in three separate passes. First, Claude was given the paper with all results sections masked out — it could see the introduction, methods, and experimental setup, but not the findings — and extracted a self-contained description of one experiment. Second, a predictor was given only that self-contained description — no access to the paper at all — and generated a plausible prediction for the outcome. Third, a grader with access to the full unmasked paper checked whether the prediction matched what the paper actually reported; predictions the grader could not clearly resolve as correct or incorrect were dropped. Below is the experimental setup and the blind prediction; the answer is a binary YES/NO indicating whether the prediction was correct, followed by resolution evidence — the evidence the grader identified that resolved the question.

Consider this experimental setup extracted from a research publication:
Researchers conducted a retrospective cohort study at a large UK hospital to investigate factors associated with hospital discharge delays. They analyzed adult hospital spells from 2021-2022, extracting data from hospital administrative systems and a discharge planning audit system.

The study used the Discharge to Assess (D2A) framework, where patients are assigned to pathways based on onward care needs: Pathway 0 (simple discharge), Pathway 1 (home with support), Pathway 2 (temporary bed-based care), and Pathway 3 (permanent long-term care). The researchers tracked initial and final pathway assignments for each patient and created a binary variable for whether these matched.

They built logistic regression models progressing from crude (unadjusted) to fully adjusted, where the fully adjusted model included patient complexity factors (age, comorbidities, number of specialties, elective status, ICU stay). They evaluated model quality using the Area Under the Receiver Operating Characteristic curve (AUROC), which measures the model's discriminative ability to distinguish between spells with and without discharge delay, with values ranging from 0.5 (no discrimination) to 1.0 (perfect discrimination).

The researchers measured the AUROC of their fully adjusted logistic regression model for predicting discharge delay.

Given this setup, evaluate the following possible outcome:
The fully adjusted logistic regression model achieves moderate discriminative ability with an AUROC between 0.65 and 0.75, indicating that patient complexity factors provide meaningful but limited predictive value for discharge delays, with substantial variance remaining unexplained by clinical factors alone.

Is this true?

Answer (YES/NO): NO